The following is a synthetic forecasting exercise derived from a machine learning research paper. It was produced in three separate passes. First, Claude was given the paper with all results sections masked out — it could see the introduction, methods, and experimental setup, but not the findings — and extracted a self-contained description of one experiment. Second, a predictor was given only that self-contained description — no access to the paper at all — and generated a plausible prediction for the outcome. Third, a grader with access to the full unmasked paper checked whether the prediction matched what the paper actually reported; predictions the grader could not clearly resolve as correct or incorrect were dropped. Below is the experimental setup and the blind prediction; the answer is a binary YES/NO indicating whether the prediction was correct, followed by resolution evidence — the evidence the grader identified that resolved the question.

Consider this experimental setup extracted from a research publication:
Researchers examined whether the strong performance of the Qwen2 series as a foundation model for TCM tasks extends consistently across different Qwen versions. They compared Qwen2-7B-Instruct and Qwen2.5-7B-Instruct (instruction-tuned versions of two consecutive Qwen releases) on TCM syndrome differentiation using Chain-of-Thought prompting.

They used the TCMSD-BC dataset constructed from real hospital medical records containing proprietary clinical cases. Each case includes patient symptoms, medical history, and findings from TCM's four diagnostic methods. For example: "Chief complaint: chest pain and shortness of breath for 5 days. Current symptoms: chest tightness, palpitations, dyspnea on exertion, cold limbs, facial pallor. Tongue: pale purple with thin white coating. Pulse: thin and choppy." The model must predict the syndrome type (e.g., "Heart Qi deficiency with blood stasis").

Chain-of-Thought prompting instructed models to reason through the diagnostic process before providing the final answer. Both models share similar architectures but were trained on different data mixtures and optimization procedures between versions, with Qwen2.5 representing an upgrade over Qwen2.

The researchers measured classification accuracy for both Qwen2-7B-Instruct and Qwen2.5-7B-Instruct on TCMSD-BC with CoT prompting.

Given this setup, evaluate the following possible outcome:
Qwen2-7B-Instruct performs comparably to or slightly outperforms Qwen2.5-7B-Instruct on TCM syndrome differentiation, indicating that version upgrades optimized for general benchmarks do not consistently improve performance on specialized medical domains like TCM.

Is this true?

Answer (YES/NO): YES